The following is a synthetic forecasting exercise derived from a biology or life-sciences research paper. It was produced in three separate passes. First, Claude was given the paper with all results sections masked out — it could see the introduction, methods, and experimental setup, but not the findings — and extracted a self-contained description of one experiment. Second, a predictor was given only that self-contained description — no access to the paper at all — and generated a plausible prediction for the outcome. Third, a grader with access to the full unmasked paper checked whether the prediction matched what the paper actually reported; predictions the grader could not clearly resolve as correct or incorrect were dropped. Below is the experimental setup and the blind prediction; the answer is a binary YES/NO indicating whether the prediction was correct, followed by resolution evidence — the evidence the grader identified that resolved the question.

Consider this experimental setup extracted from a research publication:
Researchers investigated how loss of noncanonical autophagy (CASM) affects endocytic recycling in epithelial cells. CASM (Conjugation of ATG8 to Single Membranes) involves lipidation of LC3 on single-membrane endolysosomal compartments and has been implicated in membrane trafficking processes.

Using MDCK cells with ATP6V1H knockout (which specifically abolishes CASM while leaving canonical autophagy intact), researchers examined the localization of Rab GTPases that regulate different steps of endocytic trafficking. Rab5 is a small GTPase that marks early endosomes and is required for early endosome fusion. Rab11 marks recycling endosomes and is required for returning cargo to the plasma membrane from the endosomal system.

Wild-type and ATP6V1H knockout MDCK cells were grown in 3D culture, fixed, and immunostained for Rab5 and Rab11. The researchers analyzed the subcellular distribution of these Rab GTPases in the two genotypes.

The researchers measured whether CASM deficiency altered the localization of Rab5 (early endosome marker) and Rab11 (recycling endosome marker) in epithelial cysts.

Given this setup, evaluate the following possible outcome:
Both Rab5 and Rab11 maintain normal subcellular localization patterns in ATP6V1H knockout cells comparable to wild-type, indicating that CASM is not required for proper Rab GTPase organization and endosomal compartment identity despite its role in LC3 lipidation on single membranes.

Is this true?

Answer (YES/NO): NO